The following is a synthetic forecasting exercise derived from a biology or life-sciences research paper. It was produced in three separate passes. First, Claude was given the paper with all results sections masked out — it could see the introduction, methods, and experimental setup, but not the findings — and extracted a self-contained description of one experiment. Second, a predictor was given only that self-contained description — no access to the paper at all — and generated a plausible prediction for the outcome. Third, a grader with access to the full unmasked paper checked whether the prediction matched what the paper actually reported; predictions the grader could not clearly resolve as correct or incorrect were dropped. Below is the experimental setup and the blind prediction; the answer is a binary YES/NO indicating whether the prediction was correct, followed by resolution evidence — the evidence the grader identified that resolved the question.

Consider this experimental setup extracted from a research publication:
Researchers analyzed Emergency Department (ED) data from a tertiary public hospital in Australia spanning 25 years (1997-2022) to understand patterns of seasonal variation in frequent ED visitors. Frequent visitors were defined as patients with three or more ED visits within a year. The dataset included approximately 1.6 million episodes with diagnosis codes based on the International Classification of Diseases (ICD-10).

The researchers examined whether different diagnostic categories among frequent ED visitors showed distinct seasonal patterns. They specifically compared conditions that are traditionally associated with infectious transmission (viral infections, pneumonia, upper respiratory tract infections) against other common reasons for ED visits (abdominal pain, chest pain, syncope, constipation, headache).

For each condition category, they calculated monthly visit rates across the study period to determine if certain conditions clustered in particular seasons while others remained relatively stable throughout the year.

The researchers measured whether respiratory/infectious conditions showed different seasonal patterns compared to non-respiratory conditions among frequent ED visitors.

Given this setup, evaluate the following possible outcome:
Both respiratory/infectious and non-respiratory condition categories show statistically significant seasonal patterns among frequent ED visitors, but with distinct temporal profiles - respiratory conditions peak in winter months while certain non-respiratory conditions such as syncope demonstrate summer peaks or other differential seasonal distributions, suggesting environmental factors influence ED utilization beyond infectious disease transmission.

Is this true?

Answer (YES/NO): NO